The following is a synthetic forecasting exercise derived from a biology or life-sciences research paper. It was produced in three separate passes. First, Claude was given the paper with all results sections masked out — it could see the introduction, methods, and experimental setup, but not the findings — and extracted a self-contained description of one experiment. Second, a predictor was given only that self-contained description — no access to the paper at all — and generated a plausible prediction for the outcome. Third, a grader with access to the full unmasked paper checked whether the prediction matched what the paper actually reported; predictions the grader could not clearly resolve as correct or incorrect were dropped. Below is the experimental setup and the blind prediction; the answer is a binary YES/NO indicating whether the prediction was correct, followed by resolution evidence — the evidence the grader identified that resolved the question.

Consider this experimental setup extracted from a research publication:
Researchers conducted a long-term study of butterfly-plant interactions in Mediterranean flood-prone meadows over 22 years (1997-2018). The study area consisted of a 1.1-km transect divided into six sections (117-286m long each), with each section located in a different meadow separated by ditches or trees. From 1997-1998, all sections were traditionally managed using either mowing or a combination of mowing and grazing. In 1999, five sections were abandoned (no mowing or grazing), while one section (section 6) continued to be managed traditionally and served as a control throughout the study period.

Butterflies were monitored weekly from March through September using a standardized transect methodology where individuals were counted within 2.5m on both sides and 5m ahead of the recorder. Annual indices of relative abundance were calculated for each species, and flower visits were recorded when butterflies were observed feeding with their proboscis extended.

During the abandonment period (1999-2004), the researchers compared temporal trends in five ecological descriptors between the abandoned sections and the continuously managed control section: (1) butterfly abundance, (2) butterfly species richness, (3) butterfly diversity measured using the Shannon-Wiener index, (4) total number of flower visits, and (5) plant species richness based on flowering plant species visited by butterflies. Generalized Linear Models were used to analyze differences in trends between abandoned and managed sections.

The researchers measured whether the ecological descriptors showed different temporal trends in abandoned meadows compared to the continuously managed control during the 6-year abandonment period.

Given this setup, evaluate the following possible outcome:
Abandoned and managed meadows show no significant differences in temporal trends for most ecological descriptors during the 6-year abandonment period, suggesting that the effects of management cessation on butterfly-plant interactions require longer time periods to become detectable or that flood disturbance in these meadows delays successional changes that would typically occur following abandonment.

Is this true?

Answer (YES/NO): NO